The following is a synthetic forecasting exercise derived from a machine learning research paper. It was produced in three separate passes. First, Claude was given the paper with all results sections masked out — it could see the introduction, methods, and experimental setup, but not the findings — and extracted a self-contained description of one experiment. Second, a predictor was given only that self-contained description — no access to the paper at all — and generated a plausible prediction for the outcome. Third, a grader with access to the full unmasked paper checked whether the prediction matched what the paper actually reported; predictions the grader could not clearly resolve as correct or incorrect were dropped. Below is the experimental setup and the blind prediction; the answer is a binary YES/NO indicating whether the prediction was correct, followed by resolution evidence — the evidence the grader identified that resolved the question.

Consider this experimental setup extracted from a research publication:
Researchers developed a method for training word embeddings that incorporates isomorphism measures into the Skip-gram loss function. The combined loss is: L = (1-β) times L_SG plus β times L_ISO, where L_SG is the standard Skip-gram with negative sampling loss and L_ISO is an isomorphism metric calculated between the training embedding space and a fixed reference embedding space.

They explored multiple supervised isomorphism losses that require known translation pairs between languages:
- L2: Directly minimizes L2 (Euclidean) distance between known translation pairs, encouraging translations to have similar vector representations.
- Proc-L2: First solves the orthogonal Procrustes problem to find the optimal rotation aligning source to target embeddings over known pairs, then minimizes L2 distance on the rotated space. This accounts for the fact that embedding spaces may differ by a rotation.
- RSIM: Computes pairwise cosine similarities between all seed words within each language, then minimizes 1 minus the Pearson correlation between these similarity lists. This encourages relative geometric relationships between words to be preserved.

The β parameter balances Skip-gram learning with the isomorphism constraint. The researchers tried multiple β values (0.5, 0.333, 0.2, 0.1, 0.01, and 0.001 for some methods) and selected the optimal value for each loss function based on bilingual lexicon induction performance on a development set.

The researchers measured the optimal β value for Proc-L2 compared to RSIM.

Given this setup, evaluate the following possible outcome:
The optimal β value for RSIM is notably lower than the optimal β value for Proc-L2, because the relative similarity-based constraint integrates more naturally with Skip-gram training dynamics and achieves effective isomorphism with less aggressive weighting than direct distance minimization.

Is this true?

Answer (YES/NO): YES